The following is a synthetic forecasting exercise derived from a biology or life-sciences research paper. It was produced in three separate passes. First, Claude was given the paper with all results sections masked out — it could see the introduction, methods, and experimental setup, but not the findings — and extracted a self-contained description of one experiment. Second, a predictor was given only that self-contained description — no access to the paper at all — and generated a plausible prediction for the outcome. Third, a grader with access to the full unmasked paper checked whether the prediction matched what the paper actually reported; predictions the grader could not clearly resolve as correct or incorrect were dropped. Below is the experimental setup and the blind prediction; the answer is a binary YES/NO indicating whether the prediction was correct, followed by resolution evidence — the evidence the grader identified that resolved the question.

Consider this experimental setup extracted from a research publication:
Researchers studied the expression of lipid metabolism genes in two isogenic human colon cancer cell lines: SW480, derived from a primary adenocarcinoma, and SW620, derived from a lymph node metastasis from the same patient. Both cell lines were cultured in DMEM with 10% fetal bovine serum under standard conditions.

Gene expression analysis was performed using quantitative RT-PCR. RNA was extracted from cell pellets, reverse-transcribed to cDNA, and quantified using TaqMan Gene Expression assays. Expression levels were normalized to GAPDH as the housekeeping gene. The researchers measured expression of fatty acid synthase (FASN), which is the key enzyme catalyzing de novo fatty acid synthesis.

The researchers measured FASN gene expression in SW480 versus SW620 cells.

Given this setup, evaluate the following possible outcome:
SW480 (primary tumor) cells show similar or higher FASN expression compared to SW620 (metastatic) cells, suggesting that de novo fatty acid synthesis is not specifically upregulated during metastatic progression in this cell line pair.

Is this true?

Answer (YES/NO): NO